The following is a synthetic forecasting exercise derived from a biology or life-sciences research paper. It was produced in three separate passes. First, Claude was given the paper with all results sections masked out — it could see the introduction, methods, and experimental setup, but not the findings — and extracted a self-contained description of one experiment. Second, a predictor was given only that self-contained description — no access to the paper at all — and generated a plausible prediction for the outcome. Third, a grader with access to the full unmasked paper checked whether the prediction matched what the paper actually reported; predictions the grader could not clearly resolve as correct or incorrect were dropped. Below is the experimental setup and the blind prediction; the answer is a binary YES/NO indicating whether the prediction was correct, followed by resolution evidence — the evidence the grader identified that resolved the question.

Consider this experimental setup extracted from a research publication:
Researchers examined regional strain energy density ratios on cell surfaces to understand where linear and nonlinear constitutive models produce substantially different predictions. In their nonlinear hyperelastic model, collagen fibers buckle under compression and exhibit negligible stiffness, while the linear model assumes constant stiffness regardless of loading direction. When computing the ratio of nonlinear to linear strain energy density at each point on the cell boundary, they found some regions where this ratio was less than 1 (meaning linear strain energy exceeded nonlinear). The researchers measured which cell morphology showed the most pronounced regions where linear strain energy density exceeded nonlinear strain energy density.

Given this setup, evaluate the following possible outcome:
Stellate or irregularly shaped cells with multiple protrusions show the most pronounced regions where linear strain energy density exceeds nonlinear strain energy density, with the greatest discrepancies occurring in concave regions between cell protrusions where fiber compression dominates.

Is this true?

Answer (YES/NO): NO